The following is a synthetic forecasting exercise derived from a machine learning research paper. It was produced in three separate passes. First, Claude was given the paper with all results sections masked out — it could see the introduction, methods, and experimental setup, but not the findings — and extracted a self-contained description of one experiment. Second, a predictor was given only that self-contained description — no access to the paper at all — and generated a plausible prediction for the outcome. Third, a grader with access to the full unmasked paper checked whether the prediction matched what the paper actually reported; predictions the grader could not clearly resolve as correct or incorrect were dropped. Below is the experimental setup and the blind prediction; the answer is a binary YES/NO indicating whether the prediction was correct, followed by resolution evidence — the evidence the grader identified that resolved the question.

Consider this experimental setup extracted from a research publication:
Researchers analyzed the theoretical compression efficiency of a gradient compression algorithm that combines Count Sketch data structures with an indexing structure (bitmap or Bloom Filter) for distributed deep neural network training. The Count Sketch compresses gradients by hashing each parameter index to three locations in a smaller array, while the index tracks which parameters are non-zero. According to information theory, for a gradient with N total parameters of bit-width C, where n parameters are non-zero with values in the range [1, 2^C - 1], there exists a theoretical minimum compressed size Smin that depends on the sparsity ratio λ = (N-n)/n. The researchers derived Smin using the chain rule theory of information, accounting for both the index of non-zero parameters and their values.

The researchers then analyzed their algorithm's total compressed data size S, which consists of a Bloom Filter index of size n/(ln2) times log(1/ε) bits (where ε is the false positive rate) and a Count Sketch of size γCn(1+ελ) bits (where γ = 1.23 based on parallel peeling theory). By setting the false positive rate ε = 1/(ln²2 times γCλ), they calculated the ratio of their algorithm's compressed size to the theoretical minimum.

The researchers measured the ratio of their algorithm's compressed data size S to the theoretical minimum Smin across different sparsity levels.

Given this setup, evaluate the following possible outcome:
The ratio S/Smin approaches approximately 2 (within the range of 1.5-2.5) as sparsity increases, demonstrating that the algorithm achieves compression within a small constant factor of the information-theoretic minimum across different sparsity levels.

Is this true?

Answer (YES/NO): NO